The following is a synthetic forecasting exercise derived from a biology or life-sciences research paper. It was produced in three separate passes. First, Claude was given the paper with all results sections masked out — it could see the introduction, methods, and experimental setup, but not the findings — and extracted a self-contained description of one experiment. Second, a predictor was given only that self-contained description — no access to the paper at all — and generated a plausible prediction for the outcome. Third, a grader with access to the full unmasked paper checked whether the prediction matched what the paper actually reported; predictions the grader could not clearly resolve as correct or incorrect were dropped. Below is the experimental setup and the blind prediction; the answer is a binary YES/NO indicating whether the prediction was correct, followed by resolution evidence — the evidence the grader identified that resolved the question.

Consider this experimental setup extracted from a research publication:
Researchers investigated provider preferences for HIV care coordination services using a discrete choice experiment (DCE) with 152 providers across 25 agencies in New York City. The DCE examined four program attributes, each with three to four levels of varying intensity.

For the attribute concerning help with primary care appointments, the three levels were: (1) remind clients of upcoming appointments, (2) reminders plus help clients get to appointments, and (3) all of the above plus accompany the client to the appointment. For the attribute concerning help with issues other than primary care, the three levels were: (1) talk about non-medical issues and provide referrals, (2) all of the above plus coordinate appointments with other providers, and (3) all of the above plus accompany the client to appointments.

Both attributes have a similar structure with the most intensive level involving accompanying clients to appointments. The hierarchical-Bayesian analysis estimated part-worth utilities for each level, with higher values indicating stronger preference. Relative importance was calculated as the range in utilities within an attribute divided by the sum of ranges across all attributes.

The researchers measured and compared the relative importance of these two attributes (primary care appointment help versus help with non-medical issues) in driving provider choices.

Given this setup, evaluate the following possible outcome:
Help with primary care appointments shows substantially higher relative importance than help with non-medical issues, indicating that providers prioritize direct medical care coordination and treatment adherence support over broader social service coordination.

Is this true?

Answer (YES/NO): NO